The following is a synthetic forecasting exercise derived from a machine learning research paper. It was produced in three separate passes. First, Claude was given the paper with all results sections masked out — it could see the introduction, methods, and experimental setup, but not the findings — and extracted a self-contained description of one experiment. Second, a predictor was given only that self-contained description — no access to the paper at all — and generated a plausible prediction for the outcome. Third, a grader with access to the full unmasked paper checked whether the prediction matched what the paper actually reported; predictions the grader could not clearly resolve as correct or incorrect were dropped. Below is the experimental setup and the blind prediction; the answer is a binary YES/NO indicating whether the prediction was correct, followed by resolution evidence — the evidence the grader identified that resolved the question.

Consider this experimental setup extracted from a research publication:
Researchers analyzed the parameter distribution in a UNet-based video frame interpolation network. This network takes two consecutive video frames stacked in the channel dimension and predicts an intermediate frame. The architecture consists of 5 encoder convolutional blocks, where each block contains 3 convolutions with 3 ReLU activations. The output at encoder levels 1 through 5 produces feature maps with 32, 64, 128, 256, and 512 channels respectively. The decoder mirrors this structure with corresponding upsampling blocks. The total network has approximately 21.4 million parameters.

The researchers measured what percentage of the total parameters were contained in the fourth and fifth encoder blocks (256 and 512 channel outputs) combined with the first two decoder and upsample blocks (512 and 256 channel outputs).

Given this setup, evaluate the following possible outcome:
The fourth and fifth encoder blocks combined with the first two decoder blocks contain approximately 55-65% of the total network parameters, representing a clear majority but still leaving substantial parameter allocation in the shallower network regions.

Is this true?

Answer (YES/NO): NO